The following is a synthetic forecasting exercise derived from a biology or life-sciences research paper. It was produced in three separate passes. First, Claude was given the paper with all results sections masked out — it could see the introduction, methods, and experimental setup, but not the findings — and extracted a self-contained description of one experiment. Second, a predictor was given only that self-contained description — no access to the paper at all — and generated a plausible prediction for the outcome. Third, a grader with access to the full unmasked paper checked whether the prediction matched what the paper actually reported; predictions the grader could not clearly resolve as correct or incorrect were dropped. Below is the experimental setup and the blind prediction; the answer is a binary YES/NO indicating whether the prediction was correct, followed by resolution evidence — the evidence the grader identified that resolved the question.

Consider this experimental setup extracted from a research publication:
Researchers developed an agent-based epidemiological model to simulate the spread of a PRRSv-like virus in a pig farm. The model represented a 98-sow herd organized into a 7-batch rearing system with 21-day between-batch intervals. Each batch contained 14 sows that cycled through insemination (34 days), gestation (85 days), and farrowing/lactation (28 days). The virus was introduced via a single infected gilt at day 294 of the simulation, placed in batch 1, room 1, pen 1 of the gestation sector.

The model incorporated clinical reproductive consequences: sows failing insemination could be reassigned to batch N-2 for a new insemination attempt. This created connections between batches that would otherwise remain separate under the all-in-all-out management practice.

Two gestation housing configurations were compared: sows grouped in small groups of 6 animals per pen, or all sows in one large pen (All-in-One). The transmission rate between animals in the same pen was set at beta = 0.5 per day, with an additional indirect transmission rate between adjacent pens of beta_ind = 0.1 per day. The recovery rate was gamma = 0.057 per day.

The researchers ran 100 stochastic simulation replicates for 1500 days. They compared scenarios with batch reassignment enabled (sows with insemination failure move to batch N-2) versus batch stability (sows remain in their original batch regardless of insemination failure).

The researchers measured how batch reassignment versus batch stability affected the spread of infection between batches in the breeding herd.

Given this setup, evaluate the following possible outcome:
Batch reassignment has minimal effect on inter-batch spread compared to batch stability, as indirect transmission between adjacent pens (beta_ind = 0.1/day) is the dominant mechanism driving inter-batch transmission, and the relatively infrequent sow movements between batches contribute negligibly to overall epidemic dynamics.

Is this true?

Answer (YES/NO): NO